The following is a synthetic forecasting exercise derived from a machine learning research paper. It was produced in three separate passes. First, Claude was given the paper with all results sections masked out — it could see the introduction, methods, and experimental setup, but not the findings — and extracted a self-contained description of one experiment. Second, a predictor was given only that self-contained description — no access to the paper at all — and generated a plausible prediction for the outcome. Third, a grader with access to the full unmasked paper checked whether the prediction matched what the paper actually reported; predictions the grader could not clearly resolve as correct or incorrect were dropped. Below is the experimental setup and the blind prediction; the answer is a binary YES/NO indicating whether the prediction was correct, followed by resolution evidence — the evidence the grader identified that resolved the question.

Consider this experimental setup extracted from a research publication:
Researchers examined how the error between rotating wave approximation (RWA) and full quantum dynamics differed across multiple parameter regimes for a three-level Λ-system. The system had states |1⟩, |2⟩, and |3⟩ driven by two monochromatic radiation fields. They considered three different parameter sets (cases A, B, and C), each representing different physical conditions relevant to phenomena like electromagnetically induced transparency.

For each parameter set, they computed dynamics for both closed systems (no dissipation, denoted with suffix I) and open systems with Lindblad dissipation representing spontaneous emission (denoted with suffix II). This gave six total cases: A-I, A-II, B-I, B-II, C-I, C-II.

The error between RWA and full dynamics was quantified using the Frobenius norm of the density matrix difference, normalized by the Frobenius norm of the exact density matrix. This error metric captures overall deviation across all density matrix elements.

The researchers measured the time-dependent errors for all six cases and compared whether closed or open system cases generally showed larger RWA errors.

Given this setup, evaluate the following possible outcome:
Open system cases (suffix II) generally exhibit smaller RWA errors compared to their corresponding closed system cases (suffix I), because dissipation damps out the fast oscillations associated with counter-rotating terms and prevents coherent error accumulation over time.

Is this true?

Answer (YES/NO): YES